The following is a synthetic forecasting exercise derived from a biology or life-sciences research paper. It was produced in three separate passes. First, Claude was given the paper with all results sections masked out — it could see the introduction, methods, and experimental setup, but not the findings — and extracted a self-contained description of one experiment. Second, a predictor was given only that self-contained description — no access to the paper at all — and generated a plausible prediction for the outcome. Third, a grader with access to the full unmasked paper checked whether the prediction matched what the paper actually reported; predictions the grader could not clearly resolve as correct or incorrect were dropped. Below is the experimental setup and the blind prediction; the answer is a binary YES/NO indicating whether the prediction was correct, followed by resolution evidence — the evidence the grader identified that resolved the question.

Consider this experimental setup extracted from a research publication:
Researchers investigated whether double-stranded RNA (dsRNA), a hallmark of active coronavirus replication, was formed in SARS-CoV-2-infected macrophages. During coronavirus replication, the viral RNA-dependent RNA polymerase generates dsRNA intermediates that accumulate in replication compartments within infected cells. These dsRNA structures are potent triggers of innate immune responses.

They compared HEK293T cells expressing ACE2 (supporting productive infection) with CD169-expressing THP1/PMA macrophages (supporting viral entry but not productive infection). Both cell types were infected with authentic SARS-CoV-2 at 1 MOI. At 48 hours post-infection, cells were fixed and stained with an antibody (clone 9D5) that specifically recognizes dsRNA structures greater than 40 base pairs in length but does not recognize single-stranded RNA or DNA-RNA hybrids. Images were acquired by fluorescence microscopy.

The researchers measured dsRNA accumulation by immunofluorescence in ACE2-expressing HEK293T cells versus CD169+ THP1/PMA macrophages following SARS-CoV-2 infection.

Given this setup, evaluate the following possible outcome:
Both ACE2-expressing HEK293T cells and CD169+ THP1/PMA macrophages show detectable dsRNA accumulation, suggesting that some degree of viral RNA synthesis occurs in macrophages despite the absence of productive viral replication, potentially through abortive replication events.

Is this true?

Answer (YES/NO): YES